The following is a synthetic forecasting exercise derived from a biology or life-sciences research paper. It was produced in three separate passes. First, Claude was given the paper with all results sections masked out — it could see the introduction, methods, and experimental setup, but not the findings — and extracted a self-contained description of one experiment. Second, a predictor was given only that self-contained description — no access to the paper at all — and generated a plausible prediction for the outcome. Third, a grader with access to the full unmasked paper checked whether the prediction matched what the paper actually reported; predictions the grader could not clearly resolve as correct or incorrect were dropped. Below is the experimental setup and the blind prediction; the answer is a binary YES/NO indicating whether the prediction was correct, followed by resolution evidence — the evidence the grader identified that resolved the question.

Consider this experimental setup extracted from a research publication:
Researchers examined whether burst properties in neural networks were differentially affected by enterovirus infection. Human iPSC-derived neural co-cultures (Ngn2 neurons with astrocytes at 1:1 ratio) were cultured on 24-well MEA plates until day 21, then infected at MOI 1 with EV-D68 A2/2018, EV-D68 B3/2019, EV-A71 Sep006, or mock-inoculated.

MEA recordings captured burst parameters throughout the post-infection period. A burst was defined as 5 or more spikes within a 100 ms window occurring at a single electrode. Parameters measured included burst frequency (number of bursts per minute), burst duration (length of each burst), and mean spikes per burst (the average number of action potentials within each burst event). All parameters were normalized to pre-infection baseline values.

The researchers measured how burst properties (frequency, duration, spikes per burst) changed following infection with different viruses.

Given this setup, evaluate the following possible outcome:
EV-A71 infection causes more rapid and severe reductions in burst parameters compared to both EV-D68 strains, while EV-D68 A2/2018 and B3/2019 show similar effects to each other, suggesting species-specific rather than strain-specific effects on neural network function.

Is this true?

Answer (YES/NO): NO